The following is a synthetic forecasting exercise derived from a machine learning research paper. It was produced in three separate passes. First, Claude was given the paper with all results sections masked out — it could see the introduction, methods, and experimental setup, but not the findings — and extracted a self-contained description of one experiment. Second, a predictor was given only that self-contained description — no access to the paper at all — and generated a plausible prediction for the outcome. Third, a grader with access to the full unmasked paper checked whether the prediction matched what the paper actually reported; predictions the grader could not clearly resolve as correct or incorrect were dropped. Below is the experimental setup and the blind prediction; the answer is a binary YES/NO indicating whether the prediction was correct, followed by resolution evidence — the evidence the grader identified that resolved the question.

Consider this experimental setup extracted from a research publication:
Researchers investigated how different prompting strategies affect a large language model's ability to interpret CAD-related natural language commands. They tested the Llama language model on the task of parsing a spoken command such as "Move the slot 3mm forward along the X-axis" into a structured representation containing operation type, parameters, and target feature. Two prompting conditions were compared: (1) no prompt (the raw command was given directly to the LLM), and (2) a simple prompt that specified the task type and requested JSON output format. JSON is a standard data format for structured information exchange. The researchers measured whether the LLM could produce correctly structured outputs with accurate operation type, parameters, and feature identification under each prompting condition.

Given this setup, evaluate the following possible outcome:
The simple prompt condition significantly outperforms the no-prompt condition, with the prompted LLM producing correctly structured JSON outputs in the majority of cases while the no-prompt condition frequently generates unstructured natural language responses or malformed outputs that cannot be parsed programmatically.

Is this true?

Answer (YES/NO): NO